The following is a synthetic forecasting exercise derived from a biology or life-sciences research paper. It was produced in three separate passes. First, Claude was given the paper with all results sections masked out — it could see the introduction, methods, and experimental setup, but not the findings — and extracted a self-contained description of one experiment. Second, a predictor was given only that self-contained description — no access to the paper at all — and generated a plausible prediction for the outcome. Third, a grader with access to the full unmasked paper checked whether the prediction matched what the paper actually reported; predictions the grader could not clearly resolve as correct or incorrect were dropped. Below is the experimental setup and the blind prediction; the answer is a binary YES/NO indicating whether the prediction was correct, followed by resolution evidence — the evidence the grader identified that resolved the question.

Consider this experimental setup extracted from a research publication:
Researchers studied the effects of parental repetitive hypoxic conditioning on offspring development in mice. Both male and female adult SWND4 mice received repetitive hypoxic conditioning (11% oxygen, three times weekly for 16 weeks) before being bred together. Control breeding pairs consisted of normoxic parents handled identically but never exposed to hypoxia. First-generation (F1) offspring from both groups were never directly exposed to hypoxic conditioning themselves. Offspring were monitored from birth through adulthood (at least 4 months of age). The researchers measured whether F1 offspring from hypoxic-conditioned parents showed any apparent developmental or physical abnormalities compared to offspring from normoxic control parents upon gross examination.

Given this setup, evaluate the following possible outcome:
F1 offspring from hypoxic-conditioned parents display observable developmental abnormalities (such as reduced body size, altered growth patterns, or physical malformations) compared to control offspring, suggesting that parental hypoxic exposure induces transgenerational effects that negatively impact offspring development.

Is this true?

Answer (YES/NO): NO